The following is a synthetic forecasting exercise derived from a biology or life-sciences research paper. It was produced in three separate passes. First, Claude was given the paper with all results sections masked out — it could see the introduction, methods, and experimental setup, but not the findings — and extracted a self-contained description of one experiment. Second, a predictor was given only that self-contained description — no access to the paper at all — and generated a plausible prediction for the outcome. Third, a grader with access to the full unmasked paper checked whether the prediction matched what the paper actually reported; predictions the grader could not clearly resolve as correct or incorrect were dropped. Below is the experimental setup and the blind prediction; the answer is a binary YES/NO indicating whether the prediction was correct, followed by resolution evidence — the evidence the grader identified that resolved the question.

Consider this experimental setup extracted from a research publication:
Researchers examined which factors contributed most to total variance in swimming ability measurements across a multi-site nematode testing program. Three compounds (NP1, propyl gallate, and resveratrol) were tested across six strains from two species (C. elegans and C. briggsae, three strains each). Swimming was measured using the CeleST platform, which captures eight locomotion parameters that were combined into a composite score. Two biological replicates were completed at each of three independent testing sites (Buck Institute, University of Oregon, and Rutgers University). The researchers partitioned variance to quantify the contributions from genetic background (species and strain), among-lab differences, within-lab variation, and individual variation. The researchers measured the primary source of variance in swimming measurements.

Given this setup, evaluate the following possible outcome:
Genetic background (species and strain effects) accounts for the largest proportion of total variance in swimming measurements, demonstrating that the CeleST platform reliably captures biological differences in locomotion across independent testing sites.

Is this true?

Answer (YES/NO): NO